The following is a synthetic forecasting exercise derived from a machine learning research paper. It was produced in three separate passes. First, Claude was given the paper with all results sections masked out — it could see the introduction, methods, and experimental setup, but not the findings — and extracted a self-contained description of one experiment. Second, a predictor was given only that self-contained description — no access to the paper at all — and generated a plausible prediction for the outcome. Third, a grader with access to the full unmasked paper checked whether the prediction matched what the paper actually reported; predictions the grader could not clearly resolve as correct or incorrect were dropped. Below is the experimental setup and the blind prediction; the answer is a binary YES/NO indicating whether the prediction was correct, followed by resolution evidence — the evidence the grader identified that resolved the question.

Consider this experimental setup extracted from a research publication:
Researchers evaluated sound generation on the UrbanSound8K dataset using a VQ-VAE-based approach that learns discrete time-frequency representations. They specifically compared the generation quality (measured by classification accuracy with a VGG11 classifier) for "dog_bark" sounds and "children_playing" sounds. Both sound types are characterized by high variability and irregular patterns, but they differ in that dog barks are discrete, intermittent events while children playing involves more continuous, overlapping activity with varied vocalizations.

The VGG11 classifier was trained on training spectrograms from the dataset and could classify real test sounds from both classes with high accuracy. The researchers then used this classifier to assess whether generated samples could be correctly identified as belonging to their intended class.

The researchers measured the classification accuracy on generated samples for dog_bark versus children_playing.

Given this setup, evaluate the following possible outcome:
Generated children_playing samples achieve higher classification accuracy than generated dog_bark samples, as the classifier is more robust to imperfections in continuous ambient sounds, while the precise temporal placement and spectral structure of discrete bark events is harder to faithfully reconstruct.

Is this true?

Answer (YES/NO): NO